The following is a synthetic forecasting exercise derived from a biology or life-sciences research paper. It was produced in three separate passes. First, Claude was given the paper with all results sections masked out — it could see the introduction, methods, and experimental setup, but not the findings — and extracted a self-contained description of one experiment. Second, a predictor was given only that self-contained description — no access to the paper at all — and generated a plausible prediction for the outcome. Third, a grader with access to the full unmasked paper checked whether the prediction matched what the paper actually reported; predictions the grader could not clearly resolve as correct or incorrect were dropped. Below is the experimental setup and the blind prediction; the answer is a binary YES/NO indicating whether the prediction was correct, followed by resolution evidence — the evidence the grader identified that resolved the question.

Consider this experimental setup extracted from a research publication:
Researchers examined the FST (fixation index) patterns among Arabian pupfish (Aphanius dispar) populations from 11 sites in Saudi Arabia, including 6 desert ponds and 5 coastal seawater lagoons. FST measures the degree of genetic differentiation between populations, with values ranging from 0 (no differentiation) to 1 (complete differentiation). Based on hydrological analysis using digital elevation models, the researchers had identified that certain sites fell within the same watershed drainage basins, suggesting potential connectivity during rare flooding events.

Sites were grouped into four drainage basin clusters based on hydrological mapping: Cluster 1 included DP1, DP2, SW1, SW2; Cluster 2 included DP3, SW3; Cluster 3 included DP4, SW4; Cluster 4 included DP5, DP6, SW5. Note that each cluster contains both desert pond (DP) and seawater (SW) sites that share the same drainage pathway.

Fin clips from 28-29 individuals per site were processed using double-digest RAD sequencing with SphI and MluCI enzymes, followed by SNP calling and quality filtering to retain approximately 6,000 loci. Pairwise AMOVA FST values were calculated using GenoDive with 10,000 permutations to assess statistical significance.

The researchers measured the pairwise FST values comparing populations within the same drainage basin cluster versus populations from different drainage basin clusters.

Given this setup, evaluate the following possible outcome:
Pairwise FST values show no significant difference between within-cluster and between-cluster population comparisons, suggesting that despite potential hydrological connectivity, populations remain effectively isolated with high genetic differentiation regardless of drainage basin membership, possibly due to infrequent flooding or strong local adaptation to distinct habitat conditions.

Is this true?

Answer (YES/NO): NO